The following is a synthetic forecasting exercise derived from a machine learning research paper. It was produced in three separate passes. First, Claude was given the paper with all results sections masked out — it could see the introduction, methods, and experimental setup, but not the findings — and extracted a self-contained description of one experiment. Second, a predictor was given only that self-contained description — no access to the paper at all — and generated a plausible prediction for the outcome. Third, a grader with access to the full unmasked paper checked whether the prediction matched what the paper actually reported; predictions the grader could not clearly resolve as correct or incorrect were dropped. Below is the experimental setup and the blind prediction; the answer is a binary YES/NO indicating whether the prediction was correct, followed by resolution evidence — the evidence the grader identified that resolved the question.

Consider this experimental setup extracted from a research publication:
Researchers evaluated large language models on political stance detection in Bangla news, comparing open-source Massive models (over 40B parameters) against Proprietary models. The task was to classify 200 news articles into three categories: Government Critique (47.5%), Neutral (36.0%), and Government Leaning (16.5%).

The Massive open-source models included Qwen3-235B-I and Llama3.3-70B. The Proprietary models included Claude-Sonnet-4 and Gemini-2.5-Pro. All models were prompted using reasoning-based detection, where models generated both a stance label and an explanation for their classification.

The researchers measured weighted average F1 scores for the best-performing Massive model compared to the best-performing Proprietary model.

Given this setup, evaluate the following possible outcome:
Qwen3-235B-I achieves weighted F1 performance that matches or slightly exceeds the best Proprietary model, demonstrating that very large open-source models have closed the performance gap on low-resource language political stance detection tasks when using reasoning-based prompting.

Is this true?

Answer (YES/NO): YES